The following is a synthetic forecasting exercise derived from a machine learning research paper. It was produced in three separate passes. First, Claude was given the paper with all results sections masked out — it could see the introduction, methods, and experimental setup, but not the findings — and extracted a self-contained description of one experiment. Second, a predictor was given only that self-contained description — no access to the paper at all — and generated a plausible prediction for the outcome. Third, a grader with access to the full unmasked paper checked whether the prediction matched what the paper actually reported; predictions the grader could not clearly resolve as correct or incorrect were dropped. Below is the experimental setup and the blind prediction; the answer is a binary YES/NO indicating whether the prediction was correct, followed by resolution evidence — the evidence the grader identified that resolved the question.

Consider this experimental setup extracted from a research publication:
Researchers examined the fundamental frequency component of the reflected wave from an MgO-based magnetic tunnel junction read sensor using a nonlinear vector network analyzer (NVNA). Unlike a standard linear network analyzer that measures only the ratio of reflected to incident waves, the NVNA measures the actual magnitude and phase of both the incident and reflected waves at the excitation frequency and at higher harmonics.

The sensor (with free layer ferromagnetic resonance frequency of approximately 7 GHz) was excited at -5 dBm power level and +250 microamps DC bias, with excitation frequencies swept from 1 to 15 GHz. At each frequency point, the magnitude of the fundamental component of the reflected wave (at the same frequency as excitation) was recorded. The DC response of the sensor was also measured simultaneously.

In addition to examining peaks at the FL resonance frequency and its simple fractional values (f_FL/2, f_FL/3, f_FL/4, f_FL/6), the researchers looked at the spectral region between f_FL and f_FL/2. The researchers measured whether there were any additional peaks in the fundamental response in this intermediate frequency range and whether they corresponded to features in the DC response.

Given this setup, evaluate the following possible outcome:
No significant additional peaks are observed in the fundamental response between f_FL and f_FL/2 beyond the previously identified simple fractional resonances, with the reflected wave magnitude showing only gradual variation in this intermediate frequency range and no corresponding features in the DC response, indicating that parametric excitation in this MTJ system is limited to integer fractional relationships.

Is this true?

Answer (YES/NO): NO